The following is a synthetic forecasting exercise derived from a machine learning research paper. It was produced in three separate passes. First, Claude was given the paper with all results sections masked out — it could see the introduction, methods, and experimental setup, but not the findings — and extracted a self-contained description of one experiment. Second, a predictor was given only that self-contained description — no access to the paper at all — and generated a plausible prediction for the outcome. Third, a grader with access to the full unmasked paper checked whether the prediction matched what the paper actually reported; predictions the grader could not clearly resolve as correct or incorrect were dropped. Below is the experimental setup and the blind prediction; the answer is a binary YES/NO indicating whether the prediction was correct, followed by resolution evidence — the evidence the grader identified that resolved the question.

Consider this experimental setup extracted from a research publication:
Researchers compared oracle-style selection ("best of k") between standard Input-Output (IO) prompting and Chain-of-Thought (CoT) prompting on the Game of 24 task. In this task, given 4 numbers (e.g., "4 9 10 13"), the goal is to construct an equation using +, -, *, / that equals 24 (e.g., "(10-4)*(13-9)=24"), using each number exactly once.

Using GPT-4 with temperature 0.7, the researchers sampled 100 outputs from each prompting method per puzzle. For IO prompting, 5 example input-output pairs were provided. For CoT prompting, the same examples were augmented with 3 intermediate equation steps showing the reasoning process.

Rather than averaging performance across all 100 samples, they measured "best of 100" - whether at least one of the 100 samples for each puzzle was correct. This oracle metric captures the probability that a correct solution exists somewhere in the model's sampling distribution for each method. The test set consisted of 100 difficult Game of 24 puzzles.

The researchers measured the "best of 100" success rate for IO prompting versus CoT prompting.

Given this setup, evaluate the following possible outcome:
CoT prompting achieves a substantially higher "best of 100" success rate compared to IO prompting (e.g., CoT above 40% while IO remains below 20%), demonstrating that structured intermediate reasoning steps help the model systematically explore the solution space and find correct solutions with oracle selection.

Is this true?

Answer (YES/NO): NO